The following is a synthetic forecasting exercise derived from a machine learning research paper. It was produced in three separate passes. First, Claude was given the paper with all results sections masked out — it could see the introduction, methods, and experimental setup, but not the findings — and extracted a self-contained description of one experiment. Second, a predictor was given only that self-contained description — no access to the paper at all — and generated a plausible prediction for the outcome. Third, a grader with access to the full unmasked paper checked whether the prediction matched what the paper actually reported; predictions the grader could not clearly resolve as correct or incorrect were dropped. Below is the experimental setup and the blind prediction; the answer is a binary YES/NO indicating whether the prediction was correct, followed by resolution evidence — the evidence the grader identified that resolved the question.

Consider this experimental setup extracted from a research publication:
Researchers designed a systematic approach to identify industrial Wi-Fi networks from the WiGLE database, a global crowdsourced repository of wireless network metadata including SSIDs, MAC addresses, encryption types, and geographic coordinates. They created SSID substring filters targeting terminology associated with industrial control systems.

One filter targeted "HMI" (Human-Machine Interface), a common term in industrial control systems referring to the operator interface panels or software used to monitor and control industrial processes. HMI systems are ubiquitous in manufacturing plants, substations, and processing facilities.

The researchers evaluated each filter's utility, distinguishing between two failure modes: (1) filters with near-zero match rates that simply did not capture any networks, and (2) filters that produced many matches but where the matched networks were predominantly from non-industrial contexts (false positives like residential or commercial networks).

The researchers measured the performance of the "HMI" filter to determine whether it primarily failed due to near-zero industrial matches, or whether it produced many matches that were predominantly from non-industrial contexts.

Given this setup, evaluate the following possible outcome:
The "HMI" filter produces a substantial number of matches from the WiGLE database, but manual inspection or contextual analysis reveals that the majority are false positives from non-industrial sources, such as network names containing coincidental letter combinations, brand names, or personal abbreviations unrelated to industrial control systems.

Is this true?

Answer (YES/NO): YES